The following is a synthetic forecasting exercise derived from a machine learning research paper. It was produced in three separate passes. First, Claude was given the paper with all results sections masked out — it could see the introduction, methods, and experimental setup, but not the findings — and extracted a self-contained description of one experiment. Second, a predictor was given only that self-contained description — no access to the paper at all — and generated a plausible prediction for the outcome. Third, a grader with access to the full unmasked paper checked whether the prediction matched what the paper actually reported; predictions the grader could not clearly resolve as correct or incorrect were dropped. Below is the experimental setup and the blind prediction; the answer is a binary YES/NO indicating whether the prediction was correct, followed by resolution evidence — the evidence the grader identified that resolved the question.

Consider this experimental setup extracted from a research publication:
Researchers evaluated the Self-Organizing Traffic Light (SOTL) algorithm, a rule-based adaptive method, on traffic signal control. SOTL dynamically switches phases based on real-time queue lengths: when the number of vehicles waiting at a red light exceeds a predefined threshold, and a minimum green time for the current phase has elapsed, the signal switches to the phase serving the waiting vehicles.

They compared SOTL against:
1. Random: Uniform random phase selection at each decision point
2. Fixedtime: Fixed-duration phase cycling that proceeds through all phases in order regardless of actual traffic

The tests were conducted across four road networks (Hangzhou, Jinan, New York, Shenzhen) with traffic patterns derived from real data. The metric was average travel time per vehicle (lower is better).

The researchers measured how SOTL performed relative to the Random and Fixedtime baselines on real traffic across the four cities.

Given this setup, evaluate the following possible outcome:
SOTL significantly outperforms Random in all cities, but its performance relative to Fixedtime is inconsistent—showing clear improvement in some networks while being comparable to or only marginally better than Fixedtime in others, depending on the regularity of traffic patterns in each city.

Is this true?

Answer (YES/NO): NO